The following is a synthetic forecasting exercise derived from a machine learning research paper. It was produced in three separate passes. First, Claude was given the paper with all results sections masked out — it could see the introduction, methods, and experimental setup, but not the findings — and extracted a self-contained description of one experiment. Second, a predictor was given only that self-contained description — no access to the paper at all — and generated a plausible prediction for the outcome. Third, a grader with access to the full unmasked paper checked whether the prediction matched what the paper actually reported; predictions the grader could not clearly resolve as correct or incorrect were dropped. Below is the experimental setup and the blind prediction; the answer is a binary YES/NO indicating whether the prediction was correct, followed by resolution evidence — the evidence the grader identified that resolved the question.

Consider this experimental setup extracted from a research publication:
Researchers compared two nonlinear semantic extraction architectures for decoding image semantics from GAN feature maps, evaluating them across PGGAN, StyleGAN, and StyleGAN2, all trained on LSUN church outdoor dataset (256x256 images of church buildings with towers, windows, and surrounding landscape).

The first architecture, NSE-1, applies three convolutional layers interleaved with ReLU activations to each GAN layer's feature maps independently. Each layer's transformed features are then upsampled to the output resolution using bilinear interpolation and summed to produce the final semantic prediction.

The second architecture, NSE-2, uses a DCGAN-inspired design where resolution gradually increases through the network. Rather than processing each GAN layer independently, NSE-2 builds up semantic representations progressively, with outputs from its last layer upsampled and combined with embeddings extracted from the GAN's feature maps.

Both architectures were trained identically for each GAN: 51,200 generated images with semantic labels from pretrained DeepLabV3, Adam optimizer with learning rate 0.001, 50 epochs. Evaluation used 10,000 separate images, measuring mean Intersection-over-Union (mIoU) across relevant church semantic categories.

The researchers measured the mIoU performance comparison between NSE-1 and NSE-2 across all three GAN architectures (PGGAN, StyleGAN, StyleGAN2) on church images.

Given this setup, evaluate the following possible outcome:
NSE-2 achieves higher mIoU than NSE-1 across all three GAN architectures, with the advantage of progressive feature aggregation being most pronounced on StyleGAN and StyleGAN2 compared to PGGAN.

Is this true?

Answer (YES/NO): NO